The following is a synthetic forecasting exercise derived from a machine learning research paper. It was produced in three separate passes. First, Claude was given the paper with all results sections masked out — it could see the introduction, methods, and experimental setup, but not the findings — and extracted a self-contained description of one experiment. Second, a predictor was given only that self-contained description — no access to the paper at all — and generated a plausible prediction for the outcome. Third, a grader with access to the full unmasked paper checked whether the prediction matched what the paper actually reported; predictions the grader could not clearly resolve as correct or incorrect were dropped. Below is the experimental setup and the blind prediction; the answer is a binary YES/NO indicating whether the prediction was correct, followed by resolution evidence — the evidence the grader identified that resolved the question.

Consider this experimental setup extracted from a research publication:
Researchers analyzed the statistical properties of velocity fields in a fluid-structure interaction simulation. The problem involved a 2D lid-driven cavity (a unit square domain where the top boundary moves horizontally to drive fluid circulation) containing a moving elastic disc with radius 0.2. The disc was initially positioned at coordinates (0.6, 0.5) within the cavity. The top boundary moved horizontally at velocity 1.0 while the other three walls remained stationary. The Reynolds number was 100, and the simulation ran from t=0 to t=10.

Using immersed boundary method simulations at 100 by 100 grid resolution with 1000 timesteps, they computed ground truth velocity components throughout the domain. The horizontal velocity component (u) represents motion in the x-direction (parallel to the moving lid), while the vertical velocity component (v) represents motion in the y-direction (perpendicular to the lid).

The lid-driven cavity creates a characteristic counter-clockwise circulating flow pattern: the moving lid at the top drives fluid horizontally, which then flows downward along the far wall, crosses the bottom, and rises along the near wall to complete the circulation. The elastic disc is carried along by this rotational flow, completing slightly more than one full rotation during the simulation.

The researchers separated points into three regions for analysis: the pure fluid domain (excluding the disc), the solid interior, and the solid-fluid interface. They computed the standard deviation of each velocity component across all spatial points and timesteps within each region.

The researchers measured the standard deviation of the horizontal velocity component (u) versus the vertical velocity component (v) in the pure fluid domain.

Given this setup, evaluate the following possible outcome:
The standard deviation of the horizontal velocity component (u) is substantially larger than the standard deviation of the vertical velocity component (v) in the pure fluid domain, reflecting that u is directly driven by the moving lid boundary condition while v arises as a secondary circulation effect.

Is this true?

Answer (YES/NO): YES